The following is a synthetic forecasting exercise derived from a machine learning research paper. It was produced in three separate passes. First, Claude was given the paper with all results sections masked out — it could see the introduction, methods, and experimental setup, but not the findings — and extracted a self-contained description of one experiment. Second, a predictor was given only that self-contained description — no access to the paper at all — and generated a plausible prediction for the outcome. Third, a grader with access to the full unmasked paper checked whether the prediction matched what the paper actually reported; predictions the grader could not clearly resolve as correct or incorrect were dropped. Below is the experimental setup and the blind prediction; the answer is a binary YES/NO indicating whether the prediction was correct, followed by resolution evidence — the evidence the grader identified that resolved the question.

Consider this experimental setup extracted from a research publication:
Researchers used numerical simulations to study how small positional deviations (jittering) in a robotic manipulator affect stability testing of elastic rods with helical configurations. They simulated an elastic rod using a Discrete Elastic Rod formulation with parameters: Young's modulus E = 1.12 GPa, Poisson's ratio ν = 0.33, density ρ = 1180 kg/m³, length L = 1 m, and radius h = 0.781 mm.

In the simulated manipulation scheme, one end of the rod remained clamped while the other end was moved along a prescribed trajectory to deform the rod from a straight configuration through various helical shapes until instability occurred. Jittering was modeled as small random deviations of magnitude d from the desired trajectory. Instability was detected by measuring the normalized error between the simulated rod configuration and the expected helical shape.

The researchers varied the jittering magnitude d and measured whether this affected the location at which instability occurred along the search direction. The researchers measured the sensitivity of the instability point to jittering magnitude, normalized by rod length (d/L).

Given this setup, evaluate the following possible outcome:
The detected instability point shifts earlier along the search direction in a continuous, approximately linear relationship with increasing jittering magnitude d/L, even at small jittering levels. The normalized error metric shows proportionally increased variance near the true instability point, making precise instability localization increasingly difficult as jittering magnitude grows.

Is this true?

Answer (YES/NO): NO